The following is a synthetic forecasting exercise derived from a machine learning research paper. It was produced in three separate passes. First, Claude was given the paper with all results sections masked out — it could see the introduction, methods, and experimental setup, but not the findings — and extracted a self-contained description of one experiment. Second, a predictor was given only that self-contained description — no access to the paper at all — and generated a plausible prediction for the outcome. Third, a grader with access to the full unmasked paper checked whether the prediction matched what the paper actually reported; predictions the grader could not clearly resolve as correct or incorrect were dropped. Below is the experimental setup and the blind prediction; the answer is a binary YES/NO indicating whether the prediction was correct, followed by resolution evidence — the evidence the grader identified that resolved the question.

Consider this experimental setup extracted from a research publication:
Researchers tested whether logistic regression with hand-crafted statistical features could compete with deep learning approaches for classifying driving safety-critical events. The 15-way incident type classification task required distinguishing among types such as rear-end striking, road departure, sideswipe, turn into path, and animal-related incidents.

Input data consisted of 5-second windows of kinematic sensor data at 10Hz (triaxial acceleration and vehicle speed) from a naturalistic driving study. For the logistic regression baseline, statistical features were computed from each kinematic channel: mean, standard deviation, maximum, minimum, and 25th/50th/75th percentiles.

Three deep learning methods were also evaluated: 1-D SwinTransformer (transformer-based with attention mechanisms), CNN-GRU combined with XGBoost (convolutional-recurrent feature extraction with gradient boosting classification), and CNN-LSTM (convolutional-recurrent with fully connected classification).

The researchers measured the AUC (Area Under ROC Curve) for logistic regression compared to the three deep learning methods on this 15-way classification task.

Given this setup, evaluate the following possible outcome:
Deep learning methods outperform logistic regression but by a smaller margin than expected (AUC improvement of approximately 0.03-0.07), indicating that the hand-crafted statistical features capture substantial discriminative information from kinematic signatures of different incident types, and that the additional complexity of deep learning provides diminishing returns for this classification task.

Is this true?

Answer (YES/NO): NO